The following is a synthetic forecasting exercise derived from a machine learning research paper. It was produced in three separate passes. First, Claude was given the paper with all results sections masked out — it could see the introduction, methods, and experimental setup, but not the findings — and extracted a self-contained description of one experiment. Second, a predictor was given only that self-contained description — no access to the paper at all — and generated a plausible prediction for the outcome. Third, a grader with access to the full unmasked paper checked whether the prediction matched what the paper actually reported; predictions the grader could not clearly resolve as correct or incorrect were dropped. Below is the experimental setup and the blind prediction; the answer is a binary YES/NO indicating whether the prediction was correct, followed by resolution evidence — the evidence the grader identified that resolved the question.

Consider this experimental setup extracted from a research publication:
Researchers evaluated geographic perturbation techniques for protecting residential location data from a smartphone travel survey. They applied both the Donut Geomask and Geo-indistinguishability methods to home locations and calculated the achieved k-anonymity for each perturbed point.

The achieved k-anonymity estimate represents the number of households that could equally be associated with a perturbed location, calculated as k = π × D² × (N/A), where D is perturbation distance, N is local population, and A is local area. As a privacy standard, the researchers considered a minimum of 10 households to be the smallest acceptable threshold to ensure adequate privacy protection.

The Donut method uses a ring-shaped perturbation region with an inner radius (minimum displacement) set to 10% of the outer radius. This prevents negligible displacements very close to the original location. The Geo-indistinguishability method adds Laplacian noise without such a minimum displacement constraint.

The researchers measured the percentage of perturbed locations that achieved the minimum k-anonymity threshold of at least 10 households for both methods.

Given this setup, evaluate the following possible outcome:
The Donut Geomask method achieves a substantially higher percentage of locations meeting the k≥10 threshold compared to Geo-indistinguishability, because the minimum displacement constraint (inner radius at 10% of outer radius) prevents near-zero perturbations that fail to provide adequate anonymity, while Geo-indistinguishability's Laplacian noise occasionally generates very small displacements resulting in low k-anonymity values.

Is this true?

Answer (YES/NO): YES